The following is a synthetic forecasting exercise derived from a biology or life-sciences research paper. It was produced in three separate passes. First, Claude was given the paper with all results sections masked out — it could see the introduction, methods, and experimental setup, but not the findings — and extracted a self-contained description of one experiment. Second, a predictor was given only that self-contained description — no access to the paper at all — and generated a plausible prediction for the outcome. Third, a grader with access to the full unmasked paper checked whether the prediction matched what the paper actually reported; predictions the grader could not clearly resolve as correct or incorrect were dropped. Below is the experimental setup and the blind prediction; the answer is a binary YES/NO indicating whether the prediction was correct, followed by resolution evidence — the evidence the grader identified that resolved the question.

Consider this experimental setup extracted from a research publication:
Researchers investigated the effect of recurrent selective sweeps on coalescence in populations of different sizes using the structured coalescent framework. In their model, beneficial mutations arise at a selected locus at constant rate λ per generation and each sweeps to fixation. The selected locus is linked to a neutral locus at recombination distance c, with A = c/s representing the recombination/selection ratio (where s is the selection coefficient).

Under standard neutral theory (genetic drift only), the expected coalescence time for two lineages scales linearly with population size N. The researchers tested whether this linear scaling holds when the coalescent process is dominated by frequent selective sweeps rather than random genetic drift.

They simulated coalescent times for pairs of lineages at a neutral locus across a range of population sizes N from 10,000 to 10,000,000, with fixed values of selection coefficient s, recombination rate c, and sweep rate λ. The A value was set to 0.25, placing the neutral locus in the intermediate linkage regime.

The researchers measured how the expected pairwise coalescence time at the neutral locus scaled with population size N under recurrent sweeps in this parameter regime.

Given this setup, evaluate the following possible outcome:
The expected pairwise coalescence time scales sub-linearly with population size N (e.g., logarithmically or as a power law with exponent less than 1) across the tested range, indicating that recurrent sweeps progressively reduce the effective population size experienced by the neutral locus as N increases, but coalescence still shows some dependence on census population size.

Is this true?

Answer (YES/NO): YES